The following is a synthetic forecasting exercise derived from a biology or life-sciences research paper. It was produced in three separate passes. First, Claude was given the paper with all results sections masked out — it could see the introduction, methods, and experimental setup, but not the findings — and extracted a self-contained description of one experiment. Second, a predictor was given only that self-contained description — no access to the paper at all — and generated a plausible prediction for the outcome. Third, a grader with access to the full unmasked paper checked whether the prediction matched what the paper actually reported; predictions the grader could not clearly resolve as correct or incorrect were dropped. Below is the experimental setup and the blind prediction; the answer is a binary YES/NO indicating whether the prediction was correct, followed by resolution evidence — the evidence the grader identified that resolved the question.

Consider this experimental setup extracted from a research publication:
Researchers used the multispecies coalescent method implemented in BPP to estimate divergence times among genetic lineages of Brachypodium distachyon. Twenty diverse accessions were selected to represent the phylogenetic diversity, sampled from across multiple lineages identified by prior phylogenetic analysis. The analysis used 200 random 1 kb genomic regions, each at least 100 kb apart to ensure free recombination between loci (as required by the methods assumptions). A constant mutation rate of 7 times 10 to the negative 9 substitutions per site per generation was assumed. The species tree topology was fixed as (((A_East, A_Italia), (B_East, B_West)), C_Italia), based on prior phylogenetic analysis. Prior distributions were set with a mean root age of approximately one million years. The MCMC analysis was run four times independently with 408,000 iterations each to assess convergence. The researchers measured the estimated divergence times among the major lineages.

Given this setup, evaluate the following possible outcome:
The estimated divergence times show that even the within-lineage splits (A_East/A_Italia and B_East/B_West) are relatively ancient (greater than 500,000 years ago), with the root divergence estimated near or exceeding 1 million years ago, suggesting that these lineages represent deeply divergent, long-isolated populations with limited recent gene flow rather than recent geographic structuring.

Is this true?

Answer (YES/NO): NO